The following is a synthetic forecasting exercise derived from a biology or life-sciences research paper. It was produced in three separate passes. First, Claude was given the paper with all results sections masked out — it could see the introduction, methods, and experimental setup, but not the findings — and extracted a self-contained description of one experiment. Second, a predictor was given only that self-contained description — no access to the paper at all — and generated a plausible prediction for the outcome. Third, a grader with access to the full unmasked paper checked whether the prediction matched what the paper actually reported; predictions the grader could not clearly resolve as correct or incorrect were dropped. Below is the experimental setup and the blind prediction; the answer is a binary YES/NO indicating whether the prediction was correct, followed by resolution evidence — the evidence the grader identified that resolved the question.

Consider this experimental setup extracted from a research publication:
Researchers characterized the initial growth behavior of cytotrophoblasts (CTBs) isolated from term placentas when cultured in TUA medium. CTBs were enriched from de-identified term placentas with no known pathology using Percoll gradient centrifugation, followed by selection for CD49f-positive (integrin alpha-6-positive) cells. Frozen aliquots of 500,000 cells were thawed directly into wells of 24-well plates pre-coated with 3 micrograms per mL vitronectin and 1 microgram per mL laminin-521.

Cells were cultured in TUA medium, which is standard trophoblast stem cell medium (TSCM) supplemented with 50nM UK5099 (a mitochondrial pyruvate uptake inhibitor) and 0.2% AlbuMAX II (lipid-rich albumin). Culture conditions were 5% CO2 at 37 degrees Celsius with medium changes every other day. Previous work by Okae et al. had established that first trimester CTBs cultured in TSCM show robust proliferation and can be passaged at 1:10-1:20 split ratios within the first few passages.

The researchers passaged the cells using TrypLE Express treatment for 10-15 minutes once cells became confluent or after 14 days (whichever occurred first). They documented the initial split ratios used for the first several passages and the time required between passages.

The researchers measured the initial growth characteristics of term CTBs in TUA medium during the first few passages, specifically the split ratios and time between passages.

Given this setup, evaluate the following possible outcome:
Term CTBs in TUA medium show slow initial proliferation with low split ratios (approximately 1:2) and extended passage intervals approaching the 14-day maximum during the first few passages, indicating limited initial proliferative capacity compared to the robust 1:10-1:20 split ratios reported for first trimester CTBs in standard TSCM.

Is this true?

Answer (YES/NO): YES